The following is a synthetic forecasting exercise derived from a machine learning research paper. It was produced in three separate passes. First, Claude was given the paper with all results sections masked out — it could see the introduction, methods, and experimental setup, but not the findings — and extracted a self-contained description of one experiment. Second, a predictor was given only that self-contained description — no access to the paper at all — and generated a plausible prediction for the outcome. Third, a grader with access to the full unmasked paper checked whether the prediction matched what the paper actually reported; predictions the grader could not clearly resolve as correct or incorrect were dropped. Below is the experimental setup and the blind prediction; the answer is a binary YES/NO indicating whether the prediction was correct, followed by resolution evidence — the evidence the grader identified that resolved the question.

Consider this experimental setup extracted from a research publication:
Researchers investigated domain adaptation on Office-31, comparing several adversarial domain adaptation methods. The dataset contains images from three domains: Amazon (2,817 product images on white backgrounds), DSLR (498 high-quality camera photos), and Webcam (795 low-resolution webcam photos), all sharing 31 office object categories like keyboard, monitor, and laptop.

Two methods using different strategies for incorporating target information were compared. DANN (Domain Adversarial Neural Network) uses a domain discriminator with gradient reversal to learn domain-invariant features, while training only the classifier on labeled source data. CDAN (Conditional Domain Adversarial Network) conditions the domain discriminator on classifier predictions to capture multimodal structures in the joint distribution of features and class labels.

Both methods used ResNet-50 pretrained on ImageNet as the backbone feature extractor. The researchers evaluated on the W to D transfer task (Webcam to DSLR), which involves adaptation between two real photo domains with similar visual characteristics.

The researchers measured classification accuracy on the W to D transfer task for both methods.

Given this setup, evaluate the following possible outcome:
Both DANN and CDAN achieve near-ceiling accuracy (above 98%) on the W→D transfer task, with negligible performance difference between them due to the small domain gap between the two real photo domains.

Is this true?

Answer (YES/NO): YES